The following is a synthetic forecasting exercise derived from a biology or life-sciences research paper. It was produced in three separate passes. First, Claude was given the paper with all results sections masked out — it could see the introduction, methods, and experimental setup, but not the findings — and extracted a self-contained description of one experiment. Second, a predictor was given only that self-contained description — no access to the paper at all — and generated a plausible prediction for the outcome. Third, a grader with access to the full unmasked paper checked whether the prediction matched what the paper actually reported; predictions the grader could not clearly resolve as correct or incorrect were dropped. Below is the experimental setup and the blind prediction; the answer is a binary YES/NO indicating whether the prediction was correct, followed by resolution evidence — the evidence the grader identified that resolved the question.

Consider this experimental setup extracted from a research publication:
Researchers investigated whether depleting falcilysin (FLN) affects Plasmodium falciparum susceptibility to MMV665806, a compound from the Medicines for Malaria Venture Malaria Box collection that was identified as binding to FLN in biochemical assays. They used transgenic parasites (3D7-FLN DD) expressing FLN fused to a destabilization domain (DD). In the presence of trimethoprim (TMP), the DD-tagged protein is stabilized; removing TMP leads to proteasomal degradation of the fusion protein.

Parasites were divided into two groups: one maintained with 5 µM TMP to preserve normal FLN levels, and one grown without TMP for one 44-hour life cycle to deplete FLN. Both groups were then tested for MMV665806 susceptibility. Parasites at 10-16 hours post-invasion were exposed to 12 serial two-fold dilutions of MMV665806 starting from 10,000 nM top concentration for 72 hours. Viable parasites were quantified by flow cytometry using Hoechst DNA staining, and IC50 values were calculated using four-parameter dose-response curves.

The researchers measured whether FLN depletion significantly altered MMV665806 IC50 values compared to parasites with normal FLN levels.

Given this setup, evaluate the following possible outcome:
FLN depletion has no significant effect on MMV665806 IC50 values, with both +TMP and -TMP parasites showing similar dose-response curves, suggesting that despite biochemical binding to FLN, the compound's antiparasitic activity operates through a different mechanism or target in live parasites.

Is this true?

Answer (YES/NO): YES